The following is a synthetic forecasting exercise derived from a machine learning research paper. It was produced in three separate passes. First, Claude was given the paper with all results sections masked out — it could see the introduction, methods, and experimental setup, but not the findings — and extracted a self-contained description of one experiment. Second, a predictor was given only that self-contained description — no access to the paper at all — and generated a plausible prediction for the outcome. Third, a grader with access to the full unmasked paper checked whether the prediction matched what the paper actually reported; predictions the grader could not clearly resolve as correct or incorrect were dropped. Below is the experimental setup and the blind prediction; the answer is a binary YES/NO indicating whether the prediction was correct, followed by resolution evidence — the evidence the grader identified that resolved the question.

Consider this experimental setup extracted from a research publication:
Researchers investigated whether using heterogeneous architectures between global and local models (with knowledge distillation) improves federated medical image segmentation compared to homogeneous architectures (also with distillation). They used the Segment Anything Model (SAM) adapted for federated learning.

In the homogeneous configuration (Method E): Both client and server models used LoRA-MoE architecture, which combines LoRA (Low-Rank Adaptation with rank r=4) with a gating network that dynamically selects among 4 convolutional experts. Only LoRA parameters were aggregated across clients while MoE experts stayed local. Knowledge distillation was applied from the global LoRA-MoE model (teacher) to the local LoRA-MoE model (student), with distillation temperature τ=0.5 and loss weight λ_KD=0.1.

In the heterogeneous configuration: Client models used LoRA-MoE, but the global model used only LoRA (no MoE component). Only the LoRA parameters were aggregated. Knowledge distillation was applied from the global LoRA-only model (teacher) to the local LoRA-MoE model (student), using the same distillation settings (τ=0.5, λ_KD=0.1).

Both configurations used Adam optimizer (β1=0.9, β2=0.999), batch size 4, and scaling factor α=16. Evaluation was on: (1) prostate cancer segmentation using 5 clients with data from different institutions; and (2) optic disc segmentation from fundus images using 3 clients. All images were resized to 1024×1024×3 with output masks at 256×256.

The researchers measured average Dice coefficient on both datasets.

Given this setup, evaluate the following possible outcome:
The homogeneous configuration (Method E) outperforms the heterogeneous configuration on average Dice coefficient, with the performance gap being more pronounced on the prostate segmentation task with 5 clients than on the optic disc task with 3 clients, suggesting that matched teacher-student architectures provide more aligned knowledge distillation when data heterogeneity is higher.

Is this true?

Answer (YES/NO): NO